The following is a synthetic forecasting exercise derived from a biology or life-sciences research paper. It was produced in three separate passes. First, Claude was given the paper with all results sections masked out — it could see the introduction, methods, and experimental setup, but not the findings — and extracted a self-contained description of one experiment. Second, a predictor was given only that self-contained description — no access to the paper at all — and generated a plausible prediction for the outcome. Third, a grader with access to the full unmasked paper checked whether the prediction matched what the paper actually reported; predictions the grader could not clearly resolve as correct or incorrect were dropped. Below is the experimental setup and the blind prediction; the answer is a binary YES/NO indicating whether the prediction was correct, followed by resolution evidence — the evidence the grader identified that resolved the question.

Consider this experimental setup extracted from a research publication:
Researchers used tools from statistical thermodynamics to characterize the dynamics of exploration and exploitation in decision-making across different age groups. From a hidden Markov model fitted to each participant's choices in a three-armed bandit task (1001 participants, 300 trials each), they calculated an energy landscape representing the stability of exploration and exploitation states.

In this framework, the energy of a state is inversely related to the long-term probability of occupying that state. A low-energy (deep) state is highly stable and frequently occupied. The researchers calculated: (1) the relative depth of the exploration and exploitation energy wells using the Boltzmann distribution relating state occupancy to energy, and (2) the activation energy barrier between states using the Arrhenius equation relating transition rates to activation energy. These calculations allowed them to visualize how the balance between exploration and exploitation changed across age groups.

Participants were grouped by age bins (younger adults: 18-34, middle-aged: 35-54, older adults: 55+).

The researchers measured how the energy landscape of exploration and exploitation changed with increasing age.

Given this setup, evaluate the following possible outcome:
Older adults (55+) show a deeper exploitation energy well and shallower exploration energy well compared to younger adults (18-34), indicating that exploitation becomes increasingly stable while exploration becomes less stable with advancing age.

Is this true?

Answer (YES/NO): NO